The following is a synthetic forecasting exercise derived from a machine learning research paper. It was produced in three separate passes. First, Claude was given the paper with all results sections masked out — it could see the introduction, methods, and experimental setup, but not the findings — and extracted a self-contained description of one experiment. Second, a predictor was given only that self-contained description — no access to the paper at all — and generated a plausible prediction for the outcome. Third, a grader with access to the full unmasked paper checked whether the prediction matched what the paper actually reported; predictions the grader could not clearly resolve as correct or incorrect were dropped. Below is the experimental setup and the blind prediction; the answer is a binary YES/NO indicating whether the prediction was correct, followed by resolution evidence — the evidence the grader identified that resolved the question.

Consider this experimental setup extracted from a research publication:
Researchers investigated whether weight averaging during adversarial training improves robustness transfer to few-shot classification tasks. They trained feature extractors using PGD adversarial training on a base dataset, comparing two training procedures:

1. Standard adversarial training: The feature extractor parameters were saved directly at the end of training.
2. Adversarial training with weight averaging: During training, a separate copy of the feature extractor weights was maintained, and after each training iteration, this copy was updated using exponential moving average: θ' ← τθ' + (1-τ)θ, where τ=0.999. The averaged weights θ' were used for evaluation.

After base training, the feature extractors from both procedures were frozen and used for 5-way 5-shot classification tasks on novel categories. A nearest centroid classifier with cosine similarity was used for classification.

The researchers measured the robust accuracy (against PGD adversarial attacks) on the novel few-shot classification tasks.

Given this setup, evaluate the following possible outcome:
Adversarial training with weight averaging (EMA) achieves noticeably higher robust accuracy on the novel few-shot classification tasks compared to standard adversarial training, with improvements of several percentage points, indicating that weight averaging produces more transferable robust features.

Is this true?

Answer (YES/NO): YES